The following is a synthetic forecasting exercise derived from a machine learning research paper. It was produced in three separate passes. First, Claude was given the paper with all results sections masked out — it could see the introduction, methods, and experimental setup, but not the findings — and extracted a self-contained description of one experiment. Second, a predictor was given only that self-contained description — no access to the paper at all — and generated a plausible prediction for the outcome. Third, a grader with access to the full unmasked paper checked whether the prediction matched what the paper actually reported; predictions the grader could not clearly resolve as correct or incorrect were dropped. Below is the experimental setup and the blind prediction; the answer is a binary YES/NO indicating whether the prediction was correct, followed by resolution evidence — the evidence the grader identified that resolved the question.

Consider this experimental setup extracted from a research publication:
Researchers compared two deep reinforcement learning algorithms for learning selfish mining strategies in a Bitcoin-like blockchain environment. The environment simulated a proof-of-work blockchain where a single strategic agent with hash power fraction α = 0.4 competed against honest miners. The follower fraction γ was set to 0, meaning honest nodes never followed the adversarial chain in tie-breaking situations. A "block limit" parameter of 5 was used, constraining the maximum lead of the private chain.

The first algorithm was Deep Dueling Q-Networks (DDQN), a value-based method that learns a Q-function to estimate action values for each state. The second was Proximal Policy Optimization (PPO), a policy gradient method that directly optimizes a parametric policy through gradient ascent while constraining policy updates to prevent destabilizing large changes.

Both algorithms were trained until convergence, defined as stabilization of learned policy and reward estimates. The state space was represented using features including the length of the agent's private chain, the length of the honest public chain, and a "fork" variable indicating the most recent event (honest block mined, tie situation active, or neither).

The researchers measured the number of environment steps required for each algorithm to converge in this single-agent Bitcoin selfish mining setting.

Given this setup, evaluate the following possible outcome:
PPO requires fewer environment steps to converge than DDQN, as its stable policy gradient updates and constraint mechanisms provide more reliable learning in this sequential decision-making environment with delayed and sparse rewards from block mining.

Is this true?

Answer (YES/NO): NO